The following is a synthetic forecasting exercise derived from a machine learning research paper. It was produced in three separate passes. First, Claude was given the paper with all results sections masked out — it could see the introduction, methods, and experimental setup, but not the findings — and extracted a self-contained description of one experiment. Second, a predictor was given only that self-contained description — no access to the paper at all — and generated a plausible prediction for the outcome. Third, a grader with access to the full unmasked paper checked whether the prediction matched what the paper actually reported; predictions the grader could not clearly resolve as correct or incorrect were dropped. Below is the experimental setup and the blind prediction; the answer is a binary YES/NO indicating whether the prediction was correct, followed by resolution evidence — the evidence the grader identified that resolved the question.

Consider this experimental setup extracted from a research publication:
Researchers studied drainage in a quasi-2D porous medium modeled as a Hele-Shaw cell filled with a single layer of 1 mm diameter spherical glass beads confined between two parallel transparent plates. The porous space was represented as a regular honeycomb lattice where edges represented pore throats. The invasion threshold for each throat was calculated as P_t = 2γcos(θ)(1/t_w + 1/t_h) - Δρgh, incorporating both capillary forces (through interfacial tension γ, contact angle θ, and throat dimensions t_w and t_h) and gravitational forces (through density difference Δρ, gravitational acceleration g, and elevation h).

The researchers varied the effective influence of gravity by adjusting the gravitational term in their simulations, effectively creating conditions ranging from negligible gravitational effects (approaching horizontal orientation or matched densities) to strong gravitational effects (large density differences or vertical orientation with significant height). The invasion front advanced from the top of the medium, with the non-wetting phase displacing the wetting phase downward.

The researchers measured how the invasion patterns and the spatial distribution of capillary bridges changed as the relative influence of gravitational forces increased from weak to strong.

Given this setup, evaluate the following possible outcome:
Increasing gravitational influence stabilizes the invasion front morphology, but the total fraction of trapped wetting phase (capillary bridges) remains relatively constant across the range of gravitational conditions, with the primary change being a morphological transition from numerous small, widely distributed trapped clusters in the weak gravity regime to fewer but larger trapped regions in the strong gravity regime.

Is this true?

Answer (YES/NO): NO